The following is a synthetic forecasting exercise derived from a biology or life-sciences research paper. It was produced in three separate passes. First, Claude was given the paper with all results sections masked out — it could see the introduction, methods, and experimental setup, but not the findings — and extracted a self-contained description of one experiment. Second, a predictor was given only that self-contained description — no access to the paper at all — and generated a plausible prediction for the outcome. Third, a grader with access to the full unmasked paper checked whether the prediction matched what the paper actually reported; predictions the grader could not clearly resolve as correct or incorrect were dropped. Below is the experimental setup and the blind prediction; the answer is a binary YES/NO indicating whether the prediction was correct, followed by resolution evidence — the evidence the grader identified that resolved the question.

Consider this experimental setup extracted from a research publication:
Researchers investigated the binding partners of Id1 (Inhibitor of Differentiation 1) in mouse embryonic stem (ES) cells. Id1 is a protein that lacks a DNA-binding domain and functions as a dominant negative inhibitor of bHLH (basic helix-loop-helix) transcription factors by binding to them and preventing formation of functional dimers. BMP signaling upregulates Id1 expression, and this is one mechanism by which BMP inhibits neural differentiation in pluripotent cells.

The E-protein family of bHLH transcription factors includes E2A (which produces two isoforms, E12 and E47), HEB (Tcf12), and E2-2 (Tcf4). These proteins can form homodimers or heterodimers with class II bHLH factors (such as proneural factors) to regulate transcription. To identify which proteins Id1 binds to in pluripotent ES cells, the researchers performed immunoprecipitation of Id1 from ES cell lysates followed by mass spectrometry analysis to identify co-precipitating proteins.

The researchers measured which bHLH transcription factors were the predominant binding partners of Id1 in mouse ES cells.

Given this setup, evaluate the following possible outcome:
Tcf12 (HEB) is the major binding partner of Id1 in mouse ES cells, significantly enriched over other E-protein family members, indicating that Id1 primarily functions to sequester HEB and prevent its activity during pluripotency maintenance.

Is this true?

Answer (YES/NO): NO